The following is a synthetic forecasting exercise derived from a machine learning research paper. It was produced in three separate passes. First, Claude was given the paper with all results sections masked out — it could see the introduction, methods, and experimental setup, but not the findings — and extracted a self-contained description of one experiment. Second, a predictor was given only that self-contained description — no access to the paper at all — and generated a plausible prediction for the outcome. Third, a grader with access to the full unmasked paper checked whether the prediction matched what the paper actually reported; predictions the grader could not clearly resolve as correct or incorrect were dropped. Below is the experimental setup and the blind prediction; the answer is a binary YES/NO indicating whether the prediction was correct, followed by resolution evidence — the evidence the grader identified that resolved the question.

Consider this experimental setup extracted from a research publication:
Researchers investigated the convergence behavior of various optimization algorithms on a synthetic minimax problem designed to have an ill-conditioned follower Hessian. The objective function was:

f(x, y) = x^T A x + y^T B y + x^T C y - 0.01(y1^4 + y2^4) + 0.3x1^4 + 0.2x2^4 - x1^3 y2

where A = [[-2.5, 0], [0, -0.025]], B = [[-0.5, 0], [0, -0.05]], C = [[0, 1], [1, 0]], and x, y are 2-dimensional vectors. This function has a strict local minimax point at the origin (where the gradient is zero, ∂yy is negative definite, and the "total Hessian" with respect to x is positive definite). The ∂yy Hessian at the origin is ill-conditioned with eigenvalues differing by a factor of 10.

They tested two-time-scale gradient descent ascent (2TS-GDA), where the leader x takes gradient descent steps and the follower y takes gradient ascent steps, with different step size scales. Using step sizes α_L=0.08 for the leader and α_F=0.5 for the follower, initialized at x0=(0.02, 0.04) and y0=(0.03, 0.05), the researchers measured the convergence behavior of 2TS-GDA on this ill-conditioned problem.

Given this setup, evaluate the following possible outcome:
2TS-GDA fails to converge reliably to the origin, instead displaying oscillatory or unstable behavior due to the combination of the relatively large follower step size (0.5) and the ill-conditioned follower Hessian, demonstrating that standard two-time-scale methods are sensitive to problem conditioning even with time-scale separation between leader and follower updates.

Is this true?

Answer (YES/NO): YES